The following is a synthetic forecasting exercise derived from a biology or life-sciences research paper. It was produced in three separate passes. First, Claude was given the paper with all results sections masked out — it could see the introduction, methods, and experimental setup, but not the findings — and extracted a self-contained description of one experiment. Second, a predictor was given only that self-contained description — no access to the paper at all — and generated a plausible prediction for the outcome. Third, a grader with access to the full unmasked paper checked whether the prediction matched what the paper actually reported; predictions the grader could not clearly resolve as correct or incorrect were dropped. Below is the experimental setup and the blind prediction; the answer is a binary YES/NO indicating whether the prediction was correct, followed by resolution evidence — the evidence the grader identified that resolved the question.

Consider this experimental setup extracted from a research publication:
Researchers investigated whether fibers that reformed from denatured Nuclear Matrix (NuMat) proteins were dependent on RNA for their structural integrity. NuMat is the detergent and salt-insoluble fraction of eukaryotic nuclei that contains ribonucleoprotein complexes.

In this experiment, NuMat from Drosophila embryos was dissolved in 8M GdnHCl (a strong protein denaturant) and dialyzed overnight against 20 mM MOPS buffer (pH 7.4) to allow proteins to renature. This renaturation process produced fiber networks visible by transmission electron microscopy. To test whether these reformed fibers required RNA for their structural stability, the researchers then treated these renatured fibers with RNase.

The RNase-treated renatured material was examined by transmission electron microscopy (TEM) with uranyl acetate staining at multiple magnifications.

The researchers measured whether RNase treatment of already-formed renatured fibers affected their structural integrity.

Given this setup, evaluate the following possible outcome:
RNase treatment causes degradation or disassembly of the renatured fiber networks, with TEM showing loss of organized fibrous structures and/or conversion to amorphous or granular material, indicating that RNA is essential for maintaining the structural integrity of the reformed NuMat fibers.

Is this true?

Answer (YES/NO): YES